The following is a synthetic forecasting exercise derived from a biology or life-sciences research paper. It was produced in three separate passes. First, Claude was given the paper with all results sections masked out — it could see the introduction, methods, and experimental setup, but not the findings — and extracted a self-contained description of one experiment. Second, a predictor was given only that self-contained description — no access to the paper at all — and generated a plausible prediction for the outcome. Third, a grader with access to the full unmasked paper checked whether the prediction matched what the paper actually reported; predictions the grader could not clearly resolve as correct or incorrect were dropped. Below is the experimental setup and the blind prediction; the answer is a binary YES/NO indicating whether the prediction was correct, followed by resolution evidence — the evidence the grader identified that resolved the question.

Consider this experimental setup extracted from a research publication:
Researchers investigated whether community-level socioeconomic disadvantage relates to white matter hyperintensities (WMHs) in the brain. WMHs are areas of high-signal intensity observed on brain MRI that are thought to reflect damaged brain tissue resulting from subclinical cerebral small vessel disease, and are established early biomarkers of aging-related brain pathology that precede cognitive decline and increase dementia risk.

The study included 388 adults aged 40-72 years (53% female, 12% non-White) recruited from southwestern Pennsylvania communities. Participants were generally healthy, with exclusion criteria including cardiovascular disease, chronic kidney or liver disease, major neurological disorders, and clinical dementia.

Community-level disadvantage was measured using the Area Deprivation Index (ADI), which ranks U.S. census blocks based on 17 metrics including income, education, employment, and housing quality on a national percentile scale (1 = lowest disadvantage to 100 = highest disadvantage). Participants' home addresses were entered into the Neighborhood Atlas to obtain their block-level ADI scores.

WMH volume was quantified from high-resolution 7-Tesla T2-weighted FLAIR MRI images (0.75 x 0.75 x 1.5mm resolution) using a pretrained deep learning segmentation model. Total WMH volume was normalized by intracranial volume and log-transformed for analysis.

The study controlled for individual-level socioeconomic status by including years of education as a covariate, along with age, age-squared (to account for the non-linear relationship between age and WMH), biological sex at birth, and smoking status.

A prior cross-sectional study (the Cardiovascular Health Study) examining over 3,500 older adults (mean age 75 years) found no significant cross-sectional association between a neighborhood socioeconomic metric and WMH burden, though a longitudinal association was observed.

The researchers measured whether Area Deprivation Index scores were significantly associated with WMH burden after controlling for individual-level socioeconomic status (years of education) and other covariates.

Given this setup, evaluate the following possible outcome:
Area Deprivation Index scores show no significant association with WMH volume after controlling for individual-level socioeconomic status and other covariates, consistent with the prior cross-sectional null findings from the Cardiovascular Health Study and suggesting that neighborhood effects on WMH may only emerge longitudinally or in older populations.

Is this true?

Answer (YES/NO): NO